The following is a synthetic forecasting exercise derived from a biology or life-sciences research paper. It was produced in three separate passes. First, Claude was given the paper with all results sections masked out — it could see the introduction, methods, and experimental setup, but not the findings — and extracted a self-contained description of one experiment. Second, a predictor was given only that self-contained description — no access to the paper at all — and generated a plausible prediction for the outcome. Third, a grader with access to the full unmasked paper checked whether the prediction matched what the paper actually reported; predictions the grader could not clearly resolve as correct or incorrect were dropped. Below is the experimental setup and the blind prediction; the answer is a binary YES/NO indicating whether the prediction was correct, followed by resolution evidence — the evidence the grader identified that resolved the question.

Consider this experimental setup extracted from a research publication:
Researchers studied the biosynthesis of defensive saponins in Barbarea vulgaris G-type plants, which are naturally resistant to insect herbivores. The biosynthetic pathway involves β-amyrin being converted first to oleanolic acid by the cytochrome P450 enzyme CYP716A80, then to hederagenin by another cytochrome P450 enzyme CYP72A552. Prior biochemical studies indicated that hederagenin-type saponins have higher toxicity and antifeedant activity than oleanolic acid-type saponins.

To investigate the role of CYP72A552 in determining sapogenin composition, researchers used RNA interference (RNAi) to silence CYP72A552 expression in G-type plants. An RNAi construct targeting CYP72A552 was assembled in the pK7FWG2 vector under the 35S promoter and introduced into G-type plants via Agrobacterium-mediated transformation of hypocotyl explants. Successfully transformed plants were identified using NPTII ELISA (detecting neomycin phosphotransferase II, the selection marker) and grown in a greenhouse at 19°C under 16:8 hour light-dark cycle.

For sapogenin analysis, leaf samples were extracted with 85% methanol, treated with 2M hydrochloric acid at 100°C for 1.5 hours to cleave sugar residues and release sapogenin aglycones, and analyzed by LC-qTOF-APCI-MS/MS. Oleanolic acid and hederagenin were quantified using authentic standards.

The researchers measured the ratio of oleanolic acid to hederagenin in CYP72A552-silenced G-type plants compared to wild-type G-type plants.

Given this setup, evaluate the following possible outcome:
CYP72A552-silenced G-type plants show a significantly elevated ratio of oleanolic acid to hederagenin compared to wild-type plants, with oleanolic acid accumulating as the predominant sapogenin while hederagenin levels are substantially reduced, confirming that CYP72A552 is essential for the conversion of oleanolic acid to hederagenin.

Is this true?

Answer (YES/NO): NO